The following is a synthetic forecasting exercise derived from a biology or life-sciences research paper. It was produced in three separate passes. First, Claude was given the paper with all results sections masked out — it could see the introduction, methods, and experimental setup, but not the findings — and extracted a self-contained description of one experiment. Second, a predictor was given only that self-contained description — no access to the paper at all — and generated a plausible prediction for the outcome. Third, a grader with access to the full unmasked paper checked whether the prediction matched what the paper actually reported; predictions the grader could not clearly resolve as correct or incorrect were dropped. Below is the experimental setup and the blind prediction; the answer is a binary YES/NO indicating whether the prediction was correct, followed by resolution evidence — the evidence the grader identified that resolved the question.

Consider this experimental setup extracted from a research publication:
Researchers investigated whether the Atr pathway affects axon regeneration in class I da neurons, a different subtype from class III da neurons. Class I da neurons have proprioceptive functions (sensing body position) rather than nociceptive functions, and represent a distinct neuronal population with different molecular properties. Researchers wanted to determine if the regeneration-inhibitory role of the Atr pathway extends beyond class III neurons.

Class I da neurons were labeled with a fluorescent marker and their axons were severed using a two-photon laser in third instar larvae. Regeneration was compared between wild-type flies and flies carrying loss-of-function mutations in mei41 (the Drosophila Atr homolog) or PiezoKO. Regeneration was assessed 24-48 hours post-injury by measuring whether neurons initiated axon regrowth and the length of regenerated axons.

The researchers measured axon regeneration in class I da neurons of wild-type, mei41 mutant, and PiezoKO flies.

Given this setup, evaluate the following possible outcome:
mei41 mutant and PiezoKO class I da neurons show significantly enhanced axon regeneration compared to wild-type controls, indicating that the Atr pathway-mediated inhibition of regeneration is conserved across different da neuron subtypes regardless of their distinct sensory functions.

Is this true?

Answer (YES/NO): YES